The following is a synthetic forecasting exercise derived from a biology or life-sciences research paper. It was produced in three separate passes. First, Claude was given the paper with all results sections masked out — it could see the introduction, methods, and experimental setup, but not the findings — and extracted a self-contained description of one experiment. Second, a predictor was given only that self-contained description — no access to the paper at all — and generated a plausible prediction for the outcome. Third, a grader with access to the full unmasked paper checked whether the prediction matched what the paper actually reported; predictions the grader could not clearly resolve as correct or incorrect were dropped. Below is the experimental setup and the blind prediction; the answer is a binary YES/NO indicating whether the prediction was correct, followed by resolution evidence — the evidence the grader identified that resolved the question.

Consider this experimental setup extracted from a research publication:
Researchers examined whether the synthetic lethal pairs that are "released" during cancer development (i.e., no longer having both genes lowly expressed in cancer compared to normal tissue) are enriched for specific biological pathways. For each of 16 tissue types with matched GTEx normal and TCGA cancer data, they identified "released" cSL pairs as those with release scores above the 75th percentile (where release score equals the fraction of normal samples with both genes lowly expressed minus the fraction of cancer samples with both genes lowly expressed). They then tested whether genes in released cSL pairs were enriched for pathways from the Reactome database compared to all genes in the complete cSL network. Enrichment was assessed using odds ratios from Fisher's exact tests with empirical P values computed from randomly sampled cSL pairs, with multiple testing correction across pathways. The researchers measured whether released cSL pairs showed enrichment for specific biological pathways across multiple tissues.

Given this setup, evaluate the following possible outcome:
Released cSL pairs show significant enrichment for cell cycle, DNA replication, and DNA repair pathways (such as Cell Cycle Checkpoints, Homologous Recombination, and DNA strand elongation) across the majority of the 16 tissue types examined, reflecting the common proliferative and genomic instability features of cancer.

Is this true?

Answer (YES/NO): NO